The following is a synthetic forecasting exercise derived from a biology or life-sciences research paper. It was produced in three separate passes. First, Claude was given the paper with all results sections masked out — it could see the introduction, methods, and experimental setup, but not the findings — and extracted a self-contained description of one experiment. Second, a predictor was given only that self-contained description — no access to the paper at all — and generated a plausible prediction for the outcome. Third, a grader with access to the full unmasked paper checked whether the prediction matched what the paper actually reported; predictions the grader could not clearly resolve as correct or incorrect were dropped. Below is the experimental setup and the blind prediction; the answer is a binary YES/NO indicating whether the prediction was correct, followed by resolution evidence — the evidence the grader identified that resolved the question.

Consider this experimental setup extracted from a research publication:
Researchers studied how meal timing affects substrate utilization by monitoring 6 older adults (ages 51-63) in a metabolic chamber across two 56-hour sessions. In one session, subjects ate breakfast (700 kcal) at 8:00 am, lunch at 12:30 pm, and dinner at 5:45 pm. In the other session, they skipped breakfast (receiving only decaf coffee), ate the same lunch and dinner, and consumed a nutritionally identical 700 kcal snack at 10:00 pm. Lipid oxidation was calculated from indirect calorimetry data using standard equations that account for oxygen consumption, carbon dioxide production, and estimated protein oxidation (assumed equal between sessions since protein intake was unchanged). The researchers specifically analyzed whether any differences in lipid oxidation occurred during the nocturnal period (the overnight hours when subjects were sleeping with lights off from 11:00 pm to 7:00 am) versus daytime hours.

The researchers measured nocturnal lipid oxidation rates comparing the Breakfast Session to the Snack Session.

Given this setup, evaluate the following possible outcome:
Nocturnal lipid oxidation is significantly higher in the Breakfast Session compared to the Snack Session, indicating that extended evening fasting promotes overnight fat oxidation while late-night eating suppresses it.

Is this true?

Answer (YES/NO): YES